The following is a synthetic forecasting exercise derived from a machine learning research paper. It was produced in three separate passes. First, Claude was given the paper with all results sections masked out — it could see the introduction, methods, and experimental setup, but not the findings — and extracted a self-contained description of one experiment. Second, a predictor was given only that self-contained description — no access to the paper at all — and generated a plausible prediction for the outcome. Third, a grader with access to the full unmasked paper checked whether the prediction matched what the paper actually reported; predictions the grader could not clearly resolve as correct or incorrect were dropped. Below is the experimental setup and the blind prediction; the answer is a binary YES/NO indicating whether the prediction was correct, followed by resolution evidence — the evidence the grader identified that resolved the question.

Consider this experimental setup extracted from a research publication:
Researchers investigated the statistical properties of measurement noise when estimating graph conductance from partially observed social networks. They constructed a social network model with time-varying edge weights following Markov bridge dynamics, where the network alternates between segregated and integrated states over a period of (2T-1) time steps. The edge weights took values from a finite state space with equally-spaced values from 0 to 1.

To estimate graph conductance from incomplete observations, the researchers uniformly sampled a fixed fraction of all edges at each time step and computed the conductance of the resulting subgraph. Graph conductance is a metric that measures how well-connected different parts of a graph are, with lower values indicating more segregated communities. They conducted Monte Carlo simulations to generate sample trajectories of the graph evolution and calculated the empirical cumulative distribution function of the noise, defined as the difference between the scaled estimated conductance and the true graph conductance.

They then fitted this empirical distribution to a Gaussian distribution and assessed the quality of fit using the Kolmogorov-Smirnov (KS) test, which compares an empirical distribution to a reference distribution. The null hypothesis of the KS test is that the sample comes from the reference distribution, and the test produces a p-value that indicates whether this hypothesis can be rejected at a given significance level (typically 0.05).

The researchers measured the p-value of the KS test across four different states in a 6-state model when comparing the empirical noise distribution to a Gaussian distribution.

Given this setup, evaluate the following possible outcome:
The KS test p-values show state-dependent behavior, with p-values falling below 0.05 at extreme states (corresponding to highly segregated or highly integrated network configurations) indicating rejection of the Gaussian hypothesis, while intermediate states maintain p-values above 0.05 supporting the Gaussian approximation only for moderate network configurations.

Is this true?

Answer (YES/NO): NO